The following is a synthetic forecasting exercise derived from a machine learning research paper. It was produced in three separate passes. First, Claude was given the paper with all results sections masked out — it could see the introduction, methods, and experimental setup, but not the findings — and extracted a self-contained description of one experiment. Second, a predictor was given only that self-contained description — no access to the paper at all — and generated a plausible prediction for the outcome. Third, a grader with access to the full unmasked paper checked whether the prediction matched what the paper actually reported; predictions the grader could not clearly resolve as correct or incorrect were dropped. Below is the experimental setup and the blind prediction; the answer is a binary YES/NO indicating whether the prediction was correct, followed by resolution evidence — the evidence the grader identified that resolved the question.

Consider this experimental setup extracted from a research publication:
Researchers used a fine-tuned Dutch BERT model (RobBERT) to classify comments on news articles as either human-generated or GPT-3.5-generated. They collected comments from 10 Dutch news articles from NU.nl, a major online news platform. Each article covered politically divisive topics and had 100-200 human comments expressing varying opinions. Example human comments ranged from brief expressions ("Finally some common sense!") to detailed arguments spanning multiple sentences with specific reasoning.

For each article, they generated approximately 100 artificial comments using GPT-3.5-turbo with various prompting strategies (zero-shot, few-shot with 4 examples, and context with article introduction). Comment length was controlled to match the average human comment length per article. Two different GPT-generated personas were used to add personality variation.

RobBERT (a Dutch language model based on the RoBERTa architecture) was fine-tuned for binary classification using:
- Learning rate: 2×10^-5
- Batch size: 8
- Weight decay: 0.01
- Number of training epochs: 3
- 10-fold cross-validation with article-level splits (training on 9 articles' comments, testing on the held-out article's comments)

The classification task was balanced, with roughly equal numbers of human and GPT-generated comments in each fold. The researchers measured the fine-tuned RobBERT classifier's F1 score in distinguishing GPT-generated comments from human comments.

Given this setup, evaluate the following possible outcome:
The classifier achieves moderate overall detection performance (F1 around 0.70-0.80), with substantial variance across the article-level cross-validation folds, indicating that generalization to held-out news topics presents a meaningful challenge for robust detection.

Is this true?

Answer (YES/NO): NO